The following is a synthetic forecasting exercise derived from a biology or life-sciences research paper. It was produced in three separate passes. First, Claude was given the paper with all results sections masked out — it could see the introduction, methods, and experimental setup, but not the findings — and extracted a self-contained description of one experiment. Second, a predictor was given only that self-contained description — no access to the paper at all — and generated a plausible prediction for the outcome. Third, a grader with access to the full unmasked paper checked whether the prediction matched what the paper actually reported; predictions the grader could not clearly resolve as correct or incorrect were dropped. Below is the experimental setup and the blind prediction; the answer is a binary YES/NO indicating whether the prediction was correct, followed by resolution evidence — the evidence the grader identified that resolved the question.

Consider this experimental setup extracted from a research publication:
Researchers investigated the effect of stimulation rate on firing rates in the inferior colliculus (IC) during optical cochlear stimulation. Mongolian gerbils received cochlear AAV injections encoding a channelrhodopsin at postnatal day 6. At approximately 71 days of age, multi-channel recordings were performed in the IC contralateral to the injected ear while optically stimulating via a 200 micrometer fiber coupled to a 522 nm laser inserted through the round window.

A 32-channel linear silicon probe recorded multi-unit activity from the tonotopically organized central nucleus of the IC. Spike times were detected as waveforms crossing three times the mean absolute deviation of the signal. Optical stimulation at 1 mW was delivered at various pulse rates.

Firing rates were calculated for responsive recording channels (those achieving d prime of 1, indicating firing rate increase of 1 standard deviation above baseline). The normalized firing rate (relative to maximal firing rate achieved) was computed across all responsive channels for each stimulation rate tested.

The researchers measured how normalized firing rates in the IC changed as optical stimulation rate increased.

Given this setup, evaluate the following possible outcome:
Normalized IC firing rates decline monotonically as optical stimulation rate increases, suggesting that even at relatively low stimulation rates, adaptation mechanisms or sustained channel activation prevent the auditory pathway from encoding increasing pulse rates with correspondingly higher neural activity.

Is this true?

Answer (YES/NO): NO